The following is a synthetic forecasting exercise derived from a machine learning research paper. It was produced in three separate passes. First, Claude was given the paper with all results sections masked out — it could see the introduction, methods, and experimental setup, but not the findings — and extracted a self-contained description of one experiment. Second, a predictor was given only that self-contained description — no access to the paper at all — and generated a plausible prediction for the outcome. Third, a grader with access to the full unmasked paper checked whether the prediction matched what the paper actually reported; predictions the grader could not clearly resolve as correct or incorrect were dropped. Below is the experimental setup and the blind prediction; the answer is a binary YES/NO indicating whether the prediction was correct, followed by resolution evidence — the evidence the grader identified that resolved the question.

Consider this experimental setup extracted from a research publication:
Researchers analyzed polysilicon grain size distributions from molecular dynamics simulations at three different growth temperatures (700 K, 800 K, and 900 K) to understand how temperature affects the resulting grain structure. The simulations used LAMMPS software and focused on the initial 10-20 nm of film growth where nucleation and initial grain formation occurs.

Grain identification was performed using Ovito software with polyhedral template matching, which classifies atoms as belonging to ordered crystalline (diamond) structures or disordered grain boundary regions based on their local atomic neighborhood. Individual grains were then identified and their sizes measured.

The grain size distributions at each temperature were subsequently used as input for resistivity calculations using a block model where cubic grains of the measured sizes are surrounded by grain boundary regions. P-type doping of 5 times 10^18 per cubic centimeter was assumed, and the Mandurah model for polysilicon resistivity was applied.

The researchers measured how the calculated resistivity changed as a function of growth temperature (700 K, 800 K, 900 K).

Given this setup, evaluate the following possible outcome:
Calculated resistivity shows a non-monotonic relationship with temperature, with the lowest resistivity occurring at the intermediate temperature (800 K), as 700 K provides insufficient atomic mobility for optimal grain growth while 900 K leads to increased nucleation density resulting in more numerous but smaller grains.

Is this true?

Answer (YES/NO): NO